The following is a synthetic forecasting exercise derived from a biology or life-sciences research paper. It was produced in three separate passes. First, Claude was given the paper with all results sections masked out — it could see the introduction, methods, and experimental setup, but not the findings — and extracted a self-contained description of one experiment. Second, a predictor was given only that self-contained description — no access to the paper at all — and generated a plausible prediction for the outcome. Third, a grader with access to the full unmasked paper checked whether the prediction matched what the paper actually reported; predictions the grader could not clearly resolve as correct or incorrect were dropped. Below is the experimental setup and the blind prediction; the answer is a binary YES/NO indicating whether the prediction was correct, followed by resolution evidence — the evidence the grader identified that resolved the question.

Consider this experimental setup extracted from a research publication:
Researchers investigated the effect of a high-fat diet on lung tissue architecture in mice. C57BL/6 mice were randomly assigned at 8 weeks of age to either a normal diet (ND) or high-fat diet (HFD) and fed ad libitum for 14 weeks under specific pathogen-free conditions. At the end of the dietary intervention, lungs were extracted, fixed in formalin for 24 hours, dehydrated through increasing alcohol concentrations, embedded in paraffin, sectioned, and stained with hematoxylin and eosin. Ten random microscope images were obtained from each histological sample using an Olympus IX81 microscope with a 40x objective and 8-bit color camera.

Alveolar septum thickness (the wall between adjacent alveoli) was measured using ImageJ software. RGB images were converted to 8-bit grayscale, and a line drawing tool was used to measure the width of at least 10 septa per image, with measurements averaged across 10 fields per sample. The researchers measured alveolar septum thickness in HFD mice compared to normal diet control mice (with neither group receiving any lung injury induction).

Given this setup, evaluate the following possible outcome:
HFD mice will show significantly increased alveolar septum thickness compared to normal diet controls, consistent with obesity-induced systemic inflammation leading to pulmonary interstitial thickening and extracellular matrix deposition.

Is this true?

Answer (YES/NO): YES